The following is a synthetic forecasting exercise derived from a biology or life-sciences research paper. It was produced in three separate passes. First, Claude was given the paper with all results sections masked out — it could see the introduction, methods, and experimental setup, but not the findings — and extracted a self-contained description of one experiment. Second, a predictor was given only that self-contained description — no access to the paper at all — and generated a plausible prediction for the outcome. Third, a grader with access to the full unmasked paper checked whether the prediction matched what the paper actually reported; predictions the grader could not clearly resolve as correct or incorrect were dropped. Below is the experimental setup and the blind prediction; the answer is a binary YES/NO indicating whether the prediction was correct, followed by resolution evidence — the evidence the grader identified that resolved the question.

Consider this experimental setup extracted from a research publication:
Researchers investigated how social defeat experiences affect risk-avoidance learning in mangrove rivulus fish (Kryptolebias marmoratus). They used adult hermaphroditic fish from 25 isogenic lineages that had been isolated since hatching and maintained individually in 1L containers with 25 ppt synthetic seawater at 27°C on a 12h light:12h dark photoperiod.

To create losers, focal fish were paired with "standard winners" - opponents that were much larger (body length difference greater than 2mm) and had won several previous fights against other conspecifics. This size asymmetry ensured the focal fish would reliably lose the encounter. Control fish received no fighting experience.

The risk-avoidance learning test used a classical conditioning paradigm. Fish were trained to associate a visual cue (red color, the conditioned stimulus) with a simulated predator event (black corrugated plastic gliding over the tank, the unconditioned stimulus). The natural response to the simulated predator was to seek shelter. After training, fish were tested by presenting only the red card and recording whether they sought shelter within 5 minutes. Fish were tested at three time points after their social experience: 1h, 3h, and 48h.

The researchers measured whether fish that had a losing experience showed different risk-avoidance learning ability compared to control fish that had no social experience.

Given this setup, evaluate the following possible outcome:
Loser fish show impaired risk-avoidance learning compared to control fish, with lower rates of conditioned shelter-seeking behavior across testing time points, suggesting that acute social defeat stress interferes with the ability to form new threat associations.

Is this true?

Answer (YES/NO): NO